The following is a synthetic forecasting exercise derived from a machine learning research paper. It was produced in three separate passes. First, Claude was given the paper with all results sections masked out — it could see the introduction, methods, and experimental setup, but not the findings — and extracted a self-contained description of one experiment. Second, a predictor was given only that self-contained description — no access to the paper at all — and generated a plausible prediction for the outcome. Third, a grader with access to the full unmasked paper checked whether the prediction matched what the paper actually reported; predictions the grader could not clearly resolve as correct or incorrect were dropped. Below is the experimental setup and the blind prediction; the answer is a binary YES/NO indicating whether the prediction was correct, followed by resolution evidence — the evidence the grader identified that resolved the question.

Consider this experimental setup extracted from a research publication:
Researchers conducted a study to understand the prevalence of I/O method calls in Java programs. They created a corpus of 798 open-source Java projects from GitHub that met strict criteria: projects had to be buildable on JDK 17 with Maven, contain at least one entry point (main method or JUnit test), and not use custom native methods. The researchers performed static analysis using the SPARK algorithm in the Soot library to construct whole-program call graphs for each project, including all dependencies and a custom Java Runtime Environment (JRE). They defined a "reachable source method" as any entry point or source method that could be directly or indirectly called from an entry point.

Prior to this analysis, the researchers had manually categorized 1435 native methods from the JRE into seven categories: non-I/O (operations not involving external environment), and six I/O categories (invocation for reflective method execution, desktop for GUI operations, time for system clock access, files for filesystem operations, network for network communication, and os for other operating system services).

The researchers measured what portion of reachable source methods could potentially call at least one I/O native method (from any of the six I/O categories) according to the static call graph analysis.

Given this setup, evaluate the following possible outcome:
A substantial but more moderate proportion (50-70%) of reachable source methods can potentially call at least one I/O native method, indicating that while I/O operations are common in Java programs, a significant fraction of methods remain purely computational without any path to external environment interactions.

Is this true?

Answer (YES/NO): YES